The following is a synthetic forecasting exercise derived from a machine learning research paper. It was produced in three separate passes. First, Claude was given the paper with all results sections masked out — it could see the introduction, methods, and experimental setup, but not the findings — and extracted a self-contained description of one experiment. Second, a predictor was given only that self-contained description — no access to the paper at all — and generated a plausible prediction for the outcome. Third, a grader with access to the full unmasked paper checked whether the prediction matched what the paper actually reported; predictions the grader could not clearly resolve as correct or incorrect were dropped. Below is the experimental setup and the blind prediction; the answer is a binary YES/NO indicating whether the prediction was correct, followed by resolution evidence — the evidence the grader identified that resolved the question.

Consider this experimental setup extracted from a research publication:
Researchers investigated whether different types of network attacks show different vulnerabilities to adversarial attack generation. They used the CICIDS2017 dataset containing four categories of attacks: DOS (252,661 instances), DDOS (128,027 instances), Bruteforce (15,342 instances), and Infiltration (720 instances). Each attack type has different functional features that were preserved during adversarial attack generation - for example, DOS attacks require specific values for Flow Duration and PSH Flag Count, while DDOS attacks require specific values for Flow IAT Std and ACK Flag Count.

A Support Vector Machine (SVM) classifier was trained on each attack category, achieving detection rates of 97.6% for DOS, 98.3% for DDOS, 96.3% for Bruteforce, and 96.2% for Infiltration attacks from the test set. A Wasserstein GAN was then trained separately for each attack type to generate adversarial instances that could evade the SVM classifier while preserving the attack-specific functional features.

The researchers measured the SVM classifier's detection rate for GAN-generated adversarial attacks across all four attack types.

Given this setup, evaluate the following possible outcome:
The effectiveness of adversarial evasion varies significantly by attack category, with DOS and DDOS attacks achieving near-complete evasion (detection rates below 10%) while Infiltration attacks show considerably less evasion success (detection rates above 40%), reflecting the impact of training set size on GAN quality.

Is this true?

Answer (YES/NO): NO